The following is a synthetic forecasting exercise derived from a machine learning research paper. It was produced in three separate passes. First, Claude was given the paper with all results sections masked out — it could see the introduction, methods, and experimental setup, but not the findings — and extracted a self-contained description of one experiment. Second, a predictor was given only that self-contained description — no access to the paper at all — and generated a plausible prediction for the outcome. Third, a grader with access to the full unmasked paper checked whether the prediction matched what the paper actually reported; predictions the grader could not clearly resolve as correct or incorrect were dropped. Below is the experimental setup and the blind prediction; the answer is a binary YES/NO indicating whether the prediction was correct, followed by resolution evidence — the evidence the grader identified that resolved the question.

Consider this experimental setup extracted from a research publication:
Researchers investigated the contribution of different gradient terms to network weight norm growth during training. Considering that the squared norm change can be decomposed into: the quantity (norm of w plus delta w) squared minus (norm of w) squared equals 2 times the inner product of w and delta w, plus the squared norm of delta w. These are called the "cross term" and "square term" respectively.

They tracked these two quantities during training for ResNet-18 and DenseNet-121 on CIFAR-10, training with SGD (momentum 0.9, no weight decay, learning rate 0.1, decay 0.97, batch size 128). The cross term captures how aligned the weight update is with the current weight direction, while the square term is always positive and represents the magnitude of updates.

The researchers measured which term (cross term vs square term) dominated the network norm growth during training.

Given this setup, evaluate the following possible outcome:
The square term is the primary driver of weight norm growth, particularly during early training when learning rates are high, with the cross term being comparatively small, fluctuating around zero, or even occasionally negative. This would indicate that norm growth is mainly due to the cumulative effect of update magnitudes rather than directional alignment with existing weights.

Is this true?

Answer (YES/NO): NO